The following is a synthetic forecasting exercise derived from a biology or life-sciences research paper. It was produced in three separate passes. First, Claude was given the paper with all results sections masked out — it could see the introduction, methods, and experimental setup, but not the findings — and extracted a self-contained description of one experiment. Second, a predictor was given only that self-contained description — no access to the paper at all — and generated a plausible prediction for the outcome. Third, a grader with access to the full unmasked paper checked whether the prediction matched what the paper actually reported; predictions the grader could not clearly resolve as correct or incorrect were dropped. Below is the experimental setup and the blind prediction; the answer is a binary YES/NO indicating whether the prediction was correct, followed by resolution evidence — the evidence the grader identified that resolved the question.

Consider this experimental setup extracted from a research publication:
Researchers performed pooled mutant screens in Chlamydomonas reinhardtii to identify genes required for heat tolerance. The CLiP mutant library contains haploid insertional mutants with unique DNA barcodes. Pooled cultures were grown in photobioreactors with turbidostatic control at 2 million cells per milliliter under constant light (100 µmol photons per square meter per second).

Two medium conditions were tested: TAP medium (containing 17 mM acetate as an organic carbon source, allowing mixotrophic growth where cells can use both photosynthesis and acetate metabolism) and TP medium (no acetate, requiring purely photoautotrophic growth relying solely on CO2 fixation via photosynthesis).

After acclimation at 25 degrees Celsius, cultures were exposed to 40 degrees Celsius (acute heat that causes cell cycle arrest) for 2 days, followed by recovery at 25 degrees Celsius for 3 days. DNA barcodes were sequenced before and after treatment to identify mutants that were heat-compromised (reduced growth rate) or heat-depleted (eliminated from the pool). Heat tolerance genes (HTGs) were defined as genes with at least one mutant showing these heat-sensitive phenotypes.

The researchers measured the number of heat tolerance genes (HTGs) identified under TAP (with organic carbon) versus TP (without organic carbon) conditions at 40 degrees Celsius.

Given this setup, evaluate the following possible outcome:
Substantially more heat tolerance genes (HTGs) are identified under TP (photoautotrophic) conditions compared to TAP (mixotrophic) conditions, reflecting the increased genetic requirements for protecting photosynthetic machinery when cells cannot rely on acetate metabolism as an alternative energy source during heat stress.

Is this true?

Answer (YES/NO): NO